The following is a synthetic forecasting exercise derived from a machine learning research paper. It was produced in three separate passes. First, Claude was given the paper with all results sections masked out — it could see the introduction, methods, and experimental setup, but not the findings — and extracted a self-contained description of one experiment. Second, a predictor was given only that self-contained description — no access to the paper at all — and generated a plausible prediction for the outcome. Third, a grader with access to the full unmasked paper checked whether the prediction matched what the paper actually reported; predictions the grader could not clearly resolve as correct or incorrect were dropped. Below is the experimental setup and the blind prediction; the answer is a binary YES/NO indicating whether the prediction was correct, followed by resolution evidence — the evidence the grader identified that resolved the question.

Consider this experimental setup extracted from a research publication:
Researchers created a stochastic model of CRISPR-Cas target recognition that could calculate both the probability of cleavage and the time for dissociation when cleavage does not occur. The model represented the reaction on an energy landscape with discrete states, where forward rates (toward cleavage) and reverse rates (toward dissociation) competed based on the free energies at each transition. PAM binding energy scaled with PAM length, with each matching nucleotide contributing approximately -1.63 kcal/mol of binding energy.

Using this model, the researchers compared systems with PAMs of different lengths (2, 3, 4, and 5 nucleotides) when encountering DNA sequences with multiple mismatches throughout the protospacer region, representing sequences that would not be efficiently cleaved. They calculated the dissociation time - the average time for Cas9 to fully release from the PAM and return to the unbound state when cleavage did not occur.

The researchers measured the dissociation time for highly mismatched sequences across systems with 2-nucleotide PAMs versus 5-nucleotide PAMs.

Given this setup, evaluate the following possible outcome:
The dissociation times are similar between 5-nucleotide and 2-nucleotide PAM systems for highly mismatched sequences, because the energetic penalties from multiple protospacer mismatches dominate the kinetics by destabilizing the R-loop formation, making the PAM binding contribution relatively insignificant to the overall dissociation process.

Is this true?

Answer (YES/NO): NO